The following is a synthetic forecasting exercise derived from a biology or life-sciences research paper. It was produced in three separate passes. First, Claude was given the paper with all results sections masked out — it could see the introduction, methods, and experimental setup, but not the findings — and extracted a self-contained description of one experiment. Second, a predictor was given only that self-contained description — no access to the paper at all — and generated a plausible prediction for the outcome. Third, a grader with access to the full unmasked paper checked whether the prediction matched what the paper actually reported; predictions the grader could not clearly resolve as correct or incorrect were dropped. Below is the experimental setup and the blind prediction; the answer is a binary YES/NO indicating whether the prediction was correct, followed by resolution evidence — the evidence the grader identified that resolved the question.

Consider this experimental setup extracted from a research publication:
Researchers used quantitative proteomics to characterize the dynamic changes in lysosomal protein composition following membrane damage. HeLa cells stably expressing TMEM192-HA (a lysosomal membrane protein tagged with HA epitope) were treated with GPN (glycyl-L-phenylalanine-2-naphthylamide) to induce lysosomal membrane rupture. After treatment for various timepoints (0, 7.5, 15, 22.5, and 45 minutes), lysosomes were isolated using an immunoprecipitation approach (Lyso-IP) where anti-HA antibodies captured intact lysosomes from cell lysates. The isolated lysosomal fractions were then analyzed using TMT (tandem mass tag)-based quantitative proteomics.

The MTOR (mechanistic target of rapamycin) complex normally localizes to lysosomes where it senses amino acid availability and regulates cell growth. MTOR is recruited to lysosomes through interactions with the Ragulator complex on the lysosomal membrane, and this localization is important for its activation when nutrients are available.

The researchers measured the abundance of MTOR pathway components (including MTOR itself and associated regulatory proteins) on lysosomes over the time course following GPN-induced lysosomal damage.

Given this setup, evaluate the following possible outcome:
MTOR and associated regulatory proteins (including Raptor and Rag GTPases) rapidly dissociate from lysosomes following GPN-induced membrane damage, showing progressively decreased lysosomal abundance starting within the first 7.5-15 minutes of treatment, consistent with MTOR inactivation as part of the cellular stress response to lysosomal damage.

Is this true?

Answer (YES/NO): YES